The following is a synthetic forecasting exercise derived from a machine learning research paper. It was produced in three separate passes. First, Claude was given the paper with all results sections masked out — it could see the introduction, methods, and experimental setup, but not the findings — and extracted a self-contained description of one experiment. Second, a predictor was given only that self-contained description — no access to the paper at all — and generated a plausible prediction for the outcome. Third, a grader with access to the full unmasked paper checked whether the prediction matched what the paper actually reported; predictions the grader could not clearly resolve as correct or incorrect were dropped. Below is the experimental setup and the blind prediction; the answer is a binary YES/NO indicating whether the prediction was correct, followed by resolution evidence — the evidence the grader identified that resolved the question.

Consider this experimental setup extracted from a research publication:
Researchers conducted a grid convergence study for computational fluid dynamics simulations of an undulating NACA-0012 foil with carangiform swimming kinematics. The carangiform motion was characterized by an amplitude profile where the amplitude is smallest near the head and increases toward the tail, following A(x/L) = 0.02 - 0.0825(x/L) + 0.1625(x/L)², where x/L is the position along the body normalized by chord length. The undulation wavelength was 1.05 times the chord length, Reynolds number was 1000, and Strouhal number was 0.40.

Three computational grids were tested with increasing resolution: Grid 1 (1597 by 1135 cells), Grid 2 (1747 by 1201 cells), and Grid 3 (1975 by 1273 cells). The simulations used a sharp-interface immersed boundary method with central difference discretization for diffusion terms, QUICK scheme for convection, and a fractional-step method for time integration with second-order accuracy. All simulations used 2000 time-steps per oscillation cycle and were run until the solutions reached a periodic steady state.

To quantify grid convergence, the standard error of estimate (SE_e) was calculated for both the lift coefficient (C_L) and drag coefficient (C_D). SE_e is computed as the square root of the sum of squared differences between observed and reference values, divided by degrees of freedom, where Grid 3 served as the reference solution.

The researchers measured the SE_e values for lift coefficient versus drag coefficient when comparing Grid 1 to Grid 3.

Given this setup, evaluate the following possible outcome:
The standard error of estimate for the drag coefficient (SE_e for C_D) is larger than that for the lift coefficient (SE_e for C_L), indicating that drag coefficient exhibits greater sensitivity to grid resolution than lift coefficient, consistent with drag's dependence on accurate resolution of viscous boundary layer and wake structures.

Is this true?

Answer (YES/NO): NO